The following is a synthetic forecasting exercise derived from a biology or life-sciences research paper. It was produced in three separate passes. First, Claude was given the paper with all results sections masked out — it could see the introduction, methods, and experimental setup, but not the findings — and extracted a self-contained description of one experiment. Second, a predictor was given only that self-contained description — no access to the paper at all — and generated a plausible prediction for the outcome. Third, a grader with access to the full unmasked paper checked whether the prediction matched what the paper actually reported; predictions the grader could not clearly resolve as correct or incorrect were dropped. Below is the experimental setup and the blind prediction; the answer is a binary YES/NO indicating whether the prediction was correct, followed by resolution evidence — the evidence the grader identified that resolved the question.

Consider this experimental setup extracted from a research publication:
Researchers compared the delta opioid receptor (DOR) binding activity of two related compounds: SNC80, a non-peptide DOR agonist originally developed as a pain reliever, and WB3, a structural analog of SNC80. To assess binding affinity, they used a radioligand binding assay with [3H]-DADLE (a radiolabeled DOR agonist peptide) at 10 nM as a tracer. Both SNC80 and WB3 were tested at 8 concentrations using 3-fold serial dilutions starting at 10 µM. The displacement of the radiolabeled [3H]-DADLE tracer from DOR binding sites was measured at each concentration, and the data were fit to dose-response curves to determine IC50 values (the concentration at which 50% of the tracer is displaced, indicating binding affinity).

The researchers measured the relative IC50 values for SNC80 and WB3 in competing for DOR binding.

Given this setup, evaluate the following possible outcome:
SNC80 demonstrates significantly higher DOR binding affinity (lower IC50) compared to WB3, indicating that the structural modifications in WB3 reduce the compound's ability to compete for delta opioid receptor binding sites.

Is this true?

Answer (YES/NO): YES